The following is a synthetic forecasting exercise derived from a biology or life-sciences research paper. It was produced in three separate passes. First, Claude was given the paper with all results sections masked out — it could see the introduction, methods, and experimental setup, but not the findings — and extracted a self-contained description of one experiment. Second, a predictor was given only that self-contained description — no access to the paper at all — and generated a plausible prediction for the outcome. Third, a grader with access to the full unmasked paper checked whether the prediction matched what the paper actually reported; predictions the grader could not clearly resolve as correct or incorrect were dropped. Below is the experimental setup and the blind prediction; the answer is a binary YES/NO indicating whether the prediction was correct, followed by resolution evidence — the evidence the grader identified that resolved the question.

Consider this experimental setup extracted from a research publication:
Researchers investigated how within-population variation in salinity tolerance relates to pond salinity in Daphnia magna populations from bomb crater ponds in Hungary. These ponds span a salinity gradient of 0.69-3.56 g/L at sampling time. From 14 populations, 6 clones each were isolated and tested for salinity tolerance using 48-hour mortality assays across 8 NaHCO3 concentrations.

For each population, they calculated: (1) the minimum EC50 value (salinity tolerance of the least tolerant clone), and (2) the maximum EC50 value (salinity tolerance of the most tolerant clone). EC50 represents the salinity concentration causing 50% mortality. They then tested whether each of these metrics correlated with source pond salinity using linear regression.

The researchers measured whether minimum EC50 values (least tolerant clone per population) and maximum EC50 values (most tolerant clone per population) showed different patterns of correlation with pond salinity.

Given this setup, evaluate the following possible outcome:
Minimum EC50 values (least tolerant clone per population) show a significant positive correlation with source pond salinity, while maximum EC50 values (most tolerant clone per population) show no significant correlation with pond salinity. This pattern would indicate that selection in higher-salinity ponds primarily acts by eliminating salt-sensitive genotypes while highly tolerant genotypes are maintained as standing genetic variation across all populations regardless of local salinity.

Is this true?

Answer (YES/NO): YES